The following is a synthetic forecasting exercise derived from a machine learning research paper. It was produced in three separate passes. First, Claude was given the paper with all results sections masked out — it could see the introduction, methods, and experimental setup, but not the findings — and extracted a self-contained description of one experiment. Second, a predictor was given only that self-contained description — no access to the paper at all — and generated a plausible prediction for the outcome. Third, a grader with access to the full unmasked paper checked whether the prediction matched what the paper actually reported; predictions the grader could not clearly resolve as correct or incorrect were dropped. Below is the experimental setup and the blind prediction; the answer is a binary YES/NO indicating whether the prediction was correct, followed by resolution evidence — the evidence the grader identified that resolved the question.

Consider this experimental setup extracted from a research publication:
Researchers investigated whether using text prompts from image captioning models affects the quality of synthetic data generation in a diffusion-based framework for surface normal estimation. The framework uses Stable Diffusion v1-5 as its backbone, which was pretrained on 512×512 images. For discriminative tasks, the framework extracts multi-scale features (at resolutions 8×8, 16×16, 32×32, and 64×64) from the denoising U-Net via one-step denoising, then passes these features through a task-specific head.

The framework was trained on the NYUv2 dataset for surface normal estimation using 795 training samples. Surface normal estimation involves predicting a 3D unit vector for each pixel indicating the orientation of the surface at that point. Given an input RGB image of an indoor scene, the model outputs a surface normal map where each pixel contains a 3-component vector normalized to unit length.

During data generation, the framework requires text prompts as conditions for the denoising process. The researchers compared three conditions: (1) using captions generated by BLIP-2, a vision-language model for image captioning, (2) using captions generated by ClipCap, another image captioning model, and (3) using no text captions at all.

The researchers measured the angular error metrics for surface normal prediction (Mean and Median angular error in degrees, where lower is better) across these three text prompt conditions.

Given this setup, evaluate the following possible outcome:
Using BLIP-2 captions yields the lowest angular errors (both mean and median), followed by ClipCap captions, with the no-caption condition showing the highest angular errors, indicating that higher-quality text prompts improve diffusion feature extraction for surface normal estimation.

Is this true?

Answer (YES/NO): NO